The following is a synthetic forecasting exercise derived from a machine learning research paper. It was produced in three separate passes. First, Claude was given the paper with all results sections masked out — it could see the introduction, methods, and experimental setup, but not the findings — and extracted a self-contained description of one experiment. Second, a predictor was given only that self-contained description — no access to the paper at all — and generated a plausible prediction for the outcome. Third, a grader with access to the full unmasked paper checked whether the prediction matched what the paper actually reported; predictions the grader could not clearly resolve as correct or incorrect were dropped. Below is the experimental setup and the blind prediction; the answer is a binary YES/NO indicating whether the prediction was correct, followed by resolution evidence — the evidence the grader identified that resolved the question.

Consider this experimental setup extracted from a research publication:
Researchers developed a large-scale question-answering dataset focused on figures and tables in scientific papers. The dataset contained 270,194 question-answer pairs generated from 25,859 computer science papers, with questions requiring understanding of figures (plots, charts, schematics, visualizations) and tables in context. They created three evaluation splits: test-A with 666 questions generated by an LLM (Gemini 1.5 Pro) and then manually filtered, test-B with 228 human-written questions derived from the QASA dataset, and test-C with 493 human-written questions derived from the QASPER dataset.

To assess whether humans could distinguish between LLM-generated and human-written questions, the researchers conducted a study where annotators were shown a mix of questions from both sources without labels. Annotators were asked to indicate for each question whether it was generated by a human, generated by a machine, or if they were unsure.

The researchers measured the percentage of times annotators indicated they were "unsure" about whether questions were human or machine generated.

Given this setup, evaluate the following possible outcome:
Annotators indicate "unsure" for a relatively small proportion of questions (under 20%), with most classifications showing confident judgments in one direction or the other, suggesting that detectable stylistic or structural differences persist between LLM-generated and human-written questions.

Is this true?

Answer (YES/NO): NO